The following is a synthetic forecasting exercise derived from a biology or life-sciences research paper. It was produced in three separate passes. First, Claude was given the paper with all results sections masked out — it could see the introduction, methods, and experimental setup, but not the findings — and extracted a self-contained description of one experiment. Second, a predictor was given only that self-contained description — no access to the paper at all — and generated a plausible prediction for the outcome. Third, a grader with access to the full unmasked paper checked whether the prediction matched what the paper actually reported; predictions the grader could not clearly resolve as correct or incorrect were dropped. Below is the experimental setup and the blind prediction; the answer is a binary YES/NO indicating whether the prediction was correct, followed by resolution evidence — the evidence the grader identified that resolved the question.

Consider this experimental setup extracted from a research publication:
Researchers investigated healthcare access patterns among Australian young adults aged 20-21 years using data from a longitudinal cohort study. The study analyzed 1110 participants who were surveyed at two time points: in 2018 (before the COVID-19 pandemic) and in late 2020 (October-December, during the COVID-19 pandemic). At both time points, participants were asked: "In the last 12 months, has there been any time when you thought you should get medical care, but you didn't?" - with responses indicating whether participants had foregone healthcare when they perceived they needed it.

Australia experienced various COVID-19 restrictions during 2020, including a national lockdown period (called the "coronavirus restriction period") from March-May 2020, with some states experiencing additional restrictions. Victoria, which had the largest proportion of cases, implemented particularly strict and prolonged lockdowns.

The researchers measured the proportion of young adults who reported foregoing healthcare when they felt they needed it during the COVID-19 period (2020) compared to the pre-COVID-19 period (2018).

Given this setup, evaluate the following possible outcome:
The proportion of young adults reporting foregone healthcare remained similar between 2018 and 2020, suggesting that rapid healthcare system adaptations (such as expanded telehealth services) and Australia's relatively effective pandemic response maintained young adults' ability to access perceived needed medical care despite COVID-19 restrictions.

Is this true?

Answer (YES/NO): YES